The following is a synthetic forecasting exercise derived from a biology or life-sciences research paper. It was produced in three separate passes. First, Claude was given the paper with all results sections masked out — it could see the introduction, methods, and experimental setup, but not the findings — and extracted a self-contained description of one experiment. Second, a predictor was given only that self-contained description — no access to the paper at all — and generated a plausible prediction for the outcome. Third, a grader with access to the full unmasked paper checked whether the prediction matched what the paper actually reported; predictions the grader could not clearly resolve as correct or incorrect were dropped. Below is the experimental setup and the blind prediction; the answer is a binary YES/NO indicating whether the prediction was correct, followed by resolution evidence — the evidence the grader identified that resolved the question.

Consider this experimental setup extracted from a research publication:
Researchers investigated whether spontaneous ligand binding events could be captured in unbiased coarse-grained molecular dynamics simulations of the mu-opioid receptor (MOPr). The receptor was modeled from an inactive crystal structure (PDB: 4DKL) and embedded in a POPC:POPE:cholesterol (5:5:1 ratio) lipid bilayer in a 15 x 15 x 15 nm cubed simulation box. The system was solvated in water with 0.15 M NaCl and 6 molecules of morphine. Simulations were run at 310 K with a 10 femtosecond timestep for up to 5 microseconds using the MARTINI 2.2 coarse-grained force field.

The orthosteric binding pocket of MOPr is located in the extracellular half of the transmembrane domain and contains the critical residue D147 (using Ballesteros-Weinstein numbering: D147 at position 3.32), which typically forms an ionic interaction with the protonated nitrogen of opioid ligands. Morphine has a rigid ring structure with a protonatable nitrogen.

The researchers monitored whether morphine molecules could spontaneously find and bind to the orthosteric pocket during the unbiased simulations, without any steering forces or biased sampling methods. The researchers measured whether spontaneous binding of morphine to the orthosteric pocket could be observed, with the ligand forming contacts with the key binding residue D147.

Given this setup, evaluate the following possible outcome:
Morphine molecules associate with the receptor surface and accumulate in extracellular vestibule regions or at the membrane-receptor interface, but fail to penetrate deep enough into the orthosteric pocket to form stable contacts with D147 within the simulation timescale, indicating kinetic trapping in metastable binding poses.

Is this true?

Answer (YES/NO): NO